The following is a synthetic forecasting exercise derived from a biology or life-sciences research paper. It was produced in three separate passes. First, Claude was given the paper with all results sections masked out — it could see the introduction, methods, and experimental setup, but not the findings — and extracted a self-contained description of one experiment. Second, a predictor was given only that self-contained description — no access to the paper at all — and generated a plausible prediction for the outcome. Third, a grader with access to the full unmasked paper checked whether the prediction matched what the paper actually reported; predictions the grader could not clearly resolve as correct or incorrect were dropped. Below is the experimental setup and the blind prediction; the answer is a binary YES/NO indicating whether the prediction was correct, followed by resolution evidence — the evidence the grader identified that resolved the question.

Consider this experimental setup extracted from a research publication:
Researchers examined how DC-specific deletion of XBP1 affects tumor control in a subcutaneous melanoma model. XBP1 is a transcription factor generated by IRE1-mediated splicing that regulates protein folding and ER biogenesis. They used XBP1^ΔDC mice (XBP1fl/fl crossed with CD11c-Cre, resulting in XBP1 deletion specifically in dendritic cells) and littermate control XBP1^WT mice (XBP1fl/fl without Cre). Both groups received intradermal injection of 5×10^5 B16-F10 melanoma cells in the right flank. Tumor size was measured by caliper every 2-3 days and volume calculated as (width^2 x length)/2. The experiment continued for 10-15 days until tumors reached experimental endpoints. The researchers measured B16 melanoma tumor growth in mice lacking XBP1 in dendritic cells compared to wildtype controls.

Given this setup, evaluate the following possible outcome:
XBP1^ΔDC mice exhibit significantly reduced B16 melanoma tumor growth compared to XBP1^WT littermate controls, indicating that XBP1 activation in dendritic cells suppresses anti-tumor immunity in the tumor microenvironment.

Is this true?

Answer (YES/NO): NO